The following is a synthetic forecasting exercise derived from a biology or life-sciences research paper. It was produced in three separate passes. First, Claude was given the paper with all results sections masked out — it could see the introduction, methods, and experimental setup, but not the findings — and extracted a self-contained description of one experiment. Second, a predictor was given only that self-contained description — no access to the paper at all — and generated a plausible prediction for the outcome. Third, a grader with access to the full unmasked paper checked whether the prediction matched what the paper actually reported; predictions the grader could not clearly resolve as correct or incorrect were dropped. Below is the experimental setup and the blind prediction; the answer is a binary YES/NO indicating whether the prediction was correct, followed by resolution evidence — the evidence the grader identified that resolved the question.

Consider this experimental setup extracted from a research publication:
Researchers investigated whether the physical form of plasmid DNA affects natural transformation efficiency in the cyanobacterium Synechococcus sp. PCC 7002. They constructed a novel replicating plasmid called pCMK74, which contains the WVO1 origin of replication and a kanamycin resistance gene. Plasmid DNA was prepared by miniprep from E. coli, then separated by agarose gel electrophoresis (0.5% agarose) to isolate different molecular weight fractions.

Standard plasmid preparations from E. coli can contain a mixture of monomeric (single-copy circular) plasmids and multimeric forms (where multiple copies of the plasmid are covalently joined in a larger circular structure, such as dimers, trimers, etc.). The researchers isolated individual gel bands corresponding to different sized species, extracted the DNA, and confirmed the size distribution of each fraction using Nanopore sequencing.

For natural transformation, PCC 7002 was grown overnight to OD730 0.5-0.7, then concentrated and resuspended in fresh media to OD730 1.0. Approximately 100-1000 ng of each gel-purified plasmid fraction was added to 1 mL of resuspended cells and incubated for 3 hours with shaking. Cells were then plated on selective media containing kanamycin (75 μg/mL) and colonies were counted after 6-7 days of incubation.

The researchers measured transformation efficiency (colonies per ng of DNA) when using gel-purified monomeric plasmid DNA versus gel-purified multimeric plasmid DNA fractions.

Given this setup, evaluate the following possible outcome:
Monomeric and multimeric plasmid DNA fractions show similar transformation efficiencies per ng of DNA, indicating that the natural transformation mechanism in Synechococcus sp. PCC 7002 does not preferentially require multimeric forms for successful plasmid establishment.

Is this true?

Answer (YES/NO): NO